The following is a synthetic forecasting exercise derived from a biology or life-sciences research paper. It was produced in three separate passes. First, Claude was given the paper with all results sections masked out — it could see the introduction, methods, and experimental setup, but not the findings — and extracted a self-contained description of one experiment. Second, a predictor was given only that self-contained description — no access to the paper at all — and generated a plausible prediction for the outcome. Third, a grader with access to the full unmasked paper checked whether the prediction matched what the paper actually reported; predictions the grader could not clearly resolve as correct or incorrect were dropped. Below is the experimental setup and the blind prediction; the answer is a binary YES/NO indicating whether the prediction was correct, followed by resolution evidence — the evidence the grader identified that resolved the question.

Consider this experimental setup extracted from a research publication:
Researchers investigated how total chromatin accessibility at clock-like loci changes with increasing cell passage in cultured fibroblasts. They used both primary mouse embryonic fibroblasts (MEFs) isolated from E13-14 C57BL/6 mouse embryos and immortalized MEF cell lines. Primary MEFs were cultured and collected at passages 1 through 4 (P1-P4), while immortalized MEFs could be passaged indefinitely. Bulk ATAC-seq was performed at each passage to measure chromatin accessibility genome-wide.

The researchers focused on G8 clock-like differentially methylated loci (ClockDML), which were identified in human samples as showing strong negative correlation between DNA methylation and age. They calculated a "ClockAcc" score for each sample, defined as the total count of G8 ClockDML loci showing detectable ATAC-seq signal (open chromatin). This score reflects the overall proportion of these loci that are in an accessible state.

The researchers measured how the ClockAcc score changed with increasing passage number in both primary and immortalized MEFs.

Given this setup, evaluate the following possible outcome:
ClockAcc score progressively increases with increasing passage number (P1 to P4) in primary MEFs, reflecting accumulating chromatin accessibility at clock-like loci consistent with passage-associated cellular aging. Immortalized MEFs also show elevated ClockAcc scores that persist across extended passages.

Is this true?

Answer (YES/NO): NO